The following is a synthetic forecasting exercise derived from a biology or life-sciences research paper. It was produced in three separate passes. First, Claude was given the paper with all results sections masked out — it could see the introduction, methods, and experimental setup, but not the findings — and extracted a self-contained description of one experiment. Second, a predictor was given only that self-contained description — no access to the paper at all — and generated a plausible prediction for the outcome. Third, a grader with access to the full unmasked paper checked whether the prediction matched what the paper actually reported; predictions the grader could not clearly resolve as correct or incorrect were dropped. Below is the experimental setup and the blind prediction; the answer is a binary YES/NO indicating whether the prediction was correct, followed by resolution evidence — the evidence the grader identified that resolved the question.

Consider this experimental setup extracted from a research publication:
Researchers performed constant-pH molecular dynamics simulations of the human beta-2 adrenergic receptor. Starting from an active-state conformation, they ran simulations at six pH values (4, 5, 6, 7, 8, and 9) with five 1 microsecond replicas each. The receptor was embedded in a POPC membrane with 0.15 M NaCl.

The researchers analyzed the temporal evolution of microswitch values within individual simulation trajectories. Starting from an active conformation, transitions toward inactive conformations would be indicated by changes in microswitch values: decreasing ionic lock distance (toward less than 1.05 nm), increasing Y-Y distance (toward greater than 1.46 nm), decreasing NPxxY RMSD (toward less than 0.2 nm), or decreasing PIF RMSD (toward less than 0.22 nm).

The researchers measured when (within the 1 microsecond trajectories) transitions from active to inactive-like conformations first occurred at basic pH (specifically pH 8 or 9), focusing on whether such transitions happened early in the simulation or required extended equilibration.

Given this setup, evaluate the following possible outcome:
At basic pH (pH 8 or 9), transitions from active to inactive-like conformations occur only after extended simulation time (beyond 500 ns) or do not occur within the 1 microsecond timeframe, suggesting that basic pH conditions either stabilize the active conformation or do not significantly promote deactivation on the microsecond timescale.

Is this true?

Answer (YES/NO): NO